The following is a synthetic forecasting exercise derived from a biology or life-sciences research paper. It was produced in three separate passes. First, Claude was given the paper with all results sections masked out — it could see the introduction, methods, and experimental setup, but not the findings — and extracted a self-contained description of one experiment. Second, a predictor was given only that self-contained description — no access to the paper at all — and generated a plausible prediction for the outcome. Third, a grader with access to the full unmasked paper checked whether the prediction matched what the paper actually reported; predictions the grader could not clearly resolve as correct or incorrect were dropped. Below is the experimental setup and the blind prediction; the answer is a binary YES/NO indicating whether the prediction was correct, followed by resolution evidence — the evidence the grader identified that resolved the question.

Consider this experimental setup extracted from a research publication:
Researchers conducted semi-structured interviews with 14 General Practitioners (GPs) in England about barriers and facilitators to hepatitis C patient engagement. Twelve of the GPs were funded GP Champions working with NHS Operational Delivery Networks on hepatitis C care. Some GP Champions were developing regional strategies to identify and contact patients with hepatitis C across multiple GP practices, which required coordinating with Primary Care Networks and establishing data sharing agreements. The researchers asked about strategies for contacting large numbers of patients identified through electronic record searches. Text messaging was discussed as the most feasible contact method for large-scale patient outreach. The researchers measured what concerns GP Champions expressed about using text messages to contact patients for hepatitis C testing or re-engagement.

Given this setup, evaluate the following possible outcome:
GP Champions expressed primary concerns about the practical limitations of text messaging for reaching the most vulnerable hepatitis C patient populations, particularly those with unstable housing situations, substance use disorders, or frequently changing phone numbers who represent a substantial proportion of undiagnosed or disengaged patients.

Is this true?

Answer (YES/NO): NO